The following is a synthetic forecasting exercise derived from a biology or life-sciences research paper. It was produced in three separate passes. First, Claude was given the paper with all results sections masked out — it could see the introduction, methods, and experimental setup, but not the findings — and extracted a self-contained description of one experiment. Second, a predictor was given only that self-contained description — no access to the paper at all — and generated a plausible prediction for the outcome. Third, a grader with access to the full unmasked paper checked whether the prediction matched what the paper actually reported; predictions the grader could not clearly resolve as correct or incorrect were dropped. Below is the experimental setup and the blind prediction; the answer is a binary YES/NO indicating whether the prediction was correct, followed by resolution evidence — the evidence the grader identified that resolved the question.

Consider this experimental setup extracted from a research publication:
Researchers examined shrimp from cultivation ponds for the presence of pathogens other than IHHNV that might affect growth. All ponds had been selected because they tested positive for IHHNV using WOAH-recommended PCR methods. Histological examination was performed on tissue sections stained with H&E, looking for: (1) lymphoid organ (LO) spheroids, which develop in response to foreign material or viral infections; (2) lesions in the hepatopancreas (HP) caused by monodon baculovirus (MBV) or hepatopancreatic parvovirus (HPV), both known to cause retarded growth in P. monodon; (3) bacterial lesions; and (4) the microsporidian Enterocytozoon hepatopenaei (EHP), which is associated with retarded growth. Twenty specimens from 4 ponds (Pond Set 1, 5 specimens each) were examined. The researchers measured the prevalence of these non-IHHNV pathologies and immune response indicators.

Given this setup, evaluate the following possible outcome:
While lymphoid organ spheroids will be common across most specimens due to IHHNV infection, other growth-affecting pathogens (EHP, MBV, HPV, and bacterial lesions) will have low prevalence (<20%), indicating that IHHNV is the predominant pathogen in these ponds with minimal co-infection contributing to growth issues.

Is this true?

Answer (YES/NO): NO